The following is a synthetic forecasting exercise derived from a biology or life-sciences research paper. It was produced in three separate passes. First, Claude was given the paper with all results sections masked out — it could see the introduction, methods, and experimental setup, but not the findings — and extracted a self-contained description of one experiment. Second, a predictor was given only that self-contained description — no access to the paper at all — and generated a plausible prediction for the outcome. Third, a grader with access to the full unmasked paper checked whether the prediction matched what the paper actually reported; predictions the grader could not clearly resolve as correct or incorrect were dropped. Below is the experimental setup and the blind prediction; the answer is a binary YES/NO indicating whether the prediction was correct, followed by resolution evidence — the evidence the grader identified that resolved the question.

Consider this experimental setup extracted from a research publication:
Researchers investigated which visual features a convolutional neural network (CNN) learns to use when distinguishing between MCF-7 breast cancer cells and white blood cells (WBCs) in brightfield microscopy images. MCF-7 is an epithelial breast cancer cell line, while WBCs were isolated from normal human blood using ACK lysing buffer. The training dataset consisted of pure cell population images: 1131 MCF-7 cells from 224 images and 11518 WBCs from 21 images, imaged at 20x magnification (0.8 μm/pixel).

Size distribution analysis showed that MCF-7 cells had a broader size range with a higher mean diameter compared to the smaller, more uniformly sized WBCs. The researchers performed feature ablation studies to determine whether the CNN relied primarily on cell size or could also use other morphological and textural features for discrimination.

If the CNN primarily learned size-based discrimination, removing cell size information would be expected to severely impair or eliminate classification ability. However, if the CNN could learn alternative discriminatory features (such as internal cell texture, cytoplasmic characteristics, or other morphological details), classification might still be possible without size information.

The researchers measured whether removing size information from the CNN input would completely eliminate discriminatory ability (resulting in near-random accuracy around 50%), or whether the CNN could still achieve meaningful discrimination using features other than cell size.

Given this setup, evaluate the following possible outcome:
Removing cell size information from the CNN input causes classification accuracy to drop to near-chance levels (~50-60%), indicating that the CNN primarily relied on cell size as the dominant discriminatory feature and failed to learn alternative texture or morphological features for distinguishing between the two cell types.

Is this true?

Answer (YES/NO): NO